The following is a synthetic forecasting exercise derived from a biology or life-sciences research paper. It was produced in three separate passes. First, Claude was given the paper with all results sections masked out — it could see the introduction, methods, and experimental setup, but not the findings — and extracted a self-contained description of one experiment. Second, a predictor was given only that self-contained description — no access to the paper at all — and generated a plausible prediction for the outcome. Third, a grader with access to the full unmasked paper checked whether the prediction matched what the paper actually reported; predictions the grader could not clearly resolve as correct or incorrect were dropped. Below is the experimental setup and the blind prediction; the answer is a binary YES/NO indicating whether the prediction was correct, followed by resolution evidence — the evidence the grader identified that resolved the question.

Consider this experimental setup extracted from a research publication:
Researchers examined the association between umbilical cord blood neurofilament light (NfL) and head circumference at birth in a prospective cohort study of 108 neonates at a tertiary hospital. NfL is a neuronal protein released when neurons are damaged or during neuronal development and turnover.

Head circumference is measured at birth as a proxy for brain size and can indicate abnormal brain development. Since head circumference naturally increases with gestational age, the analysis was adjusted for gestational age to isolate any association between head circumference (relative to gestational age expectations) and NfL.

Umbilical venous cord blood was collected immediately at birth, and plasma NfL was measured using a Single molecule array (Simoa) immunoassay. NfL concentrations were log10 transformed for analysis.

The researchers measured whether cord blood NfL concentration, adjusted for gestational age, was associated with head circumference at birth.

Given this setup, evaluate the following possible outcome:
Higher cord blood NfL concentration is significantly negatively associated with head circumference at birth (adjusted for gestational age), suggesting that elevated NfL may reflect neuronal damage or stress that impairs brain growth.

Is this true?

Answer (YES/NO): NO